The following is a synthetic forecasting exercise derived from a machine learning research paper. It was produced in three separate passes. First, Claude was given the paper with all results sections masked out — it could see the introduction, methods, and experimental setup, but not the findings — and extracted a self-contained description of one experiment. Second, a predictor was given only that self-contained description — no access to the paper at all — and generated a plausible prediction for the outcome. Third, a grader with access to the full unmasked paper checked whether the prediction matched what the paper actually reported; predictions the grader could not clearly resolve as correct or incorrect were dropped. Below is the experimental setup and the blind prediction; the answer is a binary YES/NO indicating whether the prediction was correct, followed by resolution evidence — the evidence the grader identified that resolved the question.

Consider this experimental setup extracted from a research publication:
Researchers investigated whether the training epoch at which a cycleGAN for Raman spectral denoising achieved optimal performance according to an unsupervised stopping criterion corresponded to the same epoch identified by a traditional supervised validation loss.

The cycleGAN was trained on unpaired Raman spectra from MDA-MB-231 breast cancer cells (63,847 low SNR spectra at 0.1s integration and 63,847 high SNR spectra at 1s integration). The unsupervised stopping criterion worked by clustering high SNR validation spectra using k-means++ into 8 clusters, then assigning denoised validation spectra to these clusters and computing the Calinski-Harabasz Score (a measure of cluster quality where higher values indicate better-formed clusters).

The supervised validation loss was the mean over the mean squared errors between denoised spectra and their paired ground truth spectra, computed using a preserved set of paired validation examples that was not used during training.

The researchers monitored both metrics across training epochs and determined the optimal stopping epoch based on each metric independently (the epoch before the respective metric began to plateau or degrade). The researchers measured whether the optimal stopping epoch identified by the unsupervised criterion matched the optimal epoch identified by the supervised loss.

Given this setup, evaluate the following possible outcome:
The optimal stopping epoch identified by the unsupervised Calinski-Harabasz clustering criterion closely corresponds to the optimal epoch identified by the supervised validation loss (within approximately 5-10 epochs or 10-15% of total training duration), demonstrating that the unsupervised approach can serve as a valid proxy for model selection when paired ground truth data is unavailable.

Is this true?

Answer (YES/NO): YES